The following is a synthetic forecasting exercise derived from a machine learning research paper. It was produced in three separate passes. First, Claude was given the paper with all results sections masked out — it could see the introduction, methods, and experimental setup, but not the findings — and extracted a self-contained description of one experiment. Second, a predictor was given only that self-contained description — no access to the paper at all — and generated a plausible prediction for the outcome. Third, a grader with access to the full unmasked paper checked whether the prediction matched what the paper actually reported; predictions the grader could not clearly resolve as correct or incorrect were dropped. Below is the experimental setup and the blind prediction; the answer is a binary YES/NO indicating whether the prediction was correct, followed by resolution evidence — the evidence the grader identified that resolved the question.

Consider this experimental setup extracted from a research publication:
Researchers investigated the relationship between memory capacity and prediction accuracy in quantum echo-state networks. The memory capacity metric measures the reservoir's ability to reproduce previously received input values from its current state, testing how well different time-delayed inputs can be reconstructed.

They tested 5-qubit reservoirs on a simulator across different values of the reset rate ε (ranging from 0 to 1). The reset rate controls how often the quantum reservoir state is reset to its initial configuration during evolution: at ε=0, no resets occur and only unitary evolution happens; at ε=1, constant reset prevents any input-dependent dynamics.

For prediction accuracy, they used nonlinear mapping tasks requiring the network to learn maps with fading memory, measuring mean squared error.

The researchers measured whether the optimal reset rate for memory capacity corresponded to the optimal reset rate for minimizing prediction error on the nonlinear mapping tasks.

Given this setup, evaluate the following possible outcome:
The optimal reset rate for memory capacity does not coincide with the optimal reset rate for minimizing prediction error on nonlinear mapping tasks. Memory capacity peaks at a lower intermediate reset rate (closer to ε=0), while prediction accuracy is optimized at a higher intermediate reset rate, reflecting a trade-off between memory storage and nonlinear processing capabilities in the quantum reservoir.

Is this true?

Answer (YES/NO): NO